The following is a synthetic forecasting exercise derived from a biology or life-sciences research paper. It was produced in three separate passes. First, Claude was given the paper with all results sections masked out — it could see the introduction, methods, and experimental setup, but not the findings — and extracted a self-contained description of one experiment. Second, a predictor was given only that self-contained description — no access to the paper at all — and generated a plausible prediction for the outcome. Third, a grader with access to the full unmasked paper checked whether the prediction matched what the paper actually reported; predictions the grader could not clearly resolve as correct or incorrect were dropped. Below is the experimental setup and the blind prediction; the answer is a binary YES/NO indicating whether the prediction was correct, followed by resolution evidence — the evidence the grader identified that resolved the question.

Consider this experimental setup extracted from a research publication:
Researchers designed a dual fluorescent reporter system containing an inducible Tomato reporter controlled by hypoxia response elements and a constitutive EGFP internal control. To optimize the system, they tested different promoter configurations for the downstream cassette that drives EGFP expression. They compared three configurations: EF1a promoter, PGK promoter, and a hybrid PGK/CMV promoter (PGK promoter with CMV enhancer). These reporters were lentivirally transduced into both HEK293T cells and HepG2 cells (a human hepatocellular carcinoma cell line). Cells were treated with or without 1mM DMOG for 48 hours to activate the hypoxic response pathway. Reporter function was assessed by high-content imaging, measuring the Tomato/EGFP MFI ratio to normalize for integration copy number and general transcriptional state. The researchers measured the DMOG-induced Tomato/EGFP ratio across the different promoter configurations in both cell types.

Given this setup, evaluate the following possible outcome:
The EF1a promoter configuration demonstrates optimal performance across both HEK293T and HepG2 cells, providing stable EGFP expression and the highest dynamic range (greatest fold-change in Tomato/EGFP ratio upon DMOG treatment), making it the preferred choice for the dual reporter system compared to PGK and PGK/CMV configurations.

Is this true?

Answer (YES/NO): NO